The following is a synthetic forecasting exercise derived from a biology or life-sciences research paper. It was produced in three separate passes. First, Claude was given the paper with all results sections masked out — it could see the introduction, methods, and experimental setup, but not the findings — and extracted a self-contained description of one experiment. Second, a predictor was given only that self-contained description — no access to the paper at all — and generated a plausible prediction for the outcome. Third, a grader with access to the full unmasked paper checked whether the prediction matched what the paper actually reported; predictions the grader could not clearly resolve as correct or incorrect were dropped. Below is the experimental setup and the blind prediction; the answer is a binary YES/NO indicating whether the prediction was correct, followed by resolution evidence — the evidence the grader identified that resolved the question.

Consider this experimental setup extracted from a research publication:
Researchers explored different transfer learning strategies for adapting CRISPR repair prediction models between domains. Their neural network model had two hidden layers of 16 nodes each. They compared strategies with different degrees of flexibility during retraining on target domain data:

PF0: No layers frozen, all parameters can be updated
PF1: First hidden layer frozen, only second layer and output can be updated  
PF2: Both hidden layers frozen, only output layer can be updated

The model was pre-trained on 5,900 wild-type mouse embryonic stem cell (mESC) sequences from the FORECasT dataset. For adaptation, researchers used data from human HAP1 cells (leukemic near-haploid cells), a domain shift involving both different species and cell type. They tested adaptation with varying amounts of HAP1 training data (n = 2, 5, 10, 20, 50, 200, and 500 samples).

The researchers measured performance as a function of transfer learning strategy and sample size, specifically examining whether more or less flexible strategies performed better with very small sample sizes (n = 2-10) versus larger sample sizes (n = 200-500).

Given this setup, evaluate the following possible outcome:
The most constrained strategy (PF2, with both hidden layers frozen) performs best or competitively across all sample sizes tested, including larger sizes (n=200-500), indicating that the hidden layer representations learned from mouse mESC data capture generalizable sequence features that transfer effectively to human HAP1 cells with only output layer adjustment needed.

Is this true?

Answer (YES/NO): NO